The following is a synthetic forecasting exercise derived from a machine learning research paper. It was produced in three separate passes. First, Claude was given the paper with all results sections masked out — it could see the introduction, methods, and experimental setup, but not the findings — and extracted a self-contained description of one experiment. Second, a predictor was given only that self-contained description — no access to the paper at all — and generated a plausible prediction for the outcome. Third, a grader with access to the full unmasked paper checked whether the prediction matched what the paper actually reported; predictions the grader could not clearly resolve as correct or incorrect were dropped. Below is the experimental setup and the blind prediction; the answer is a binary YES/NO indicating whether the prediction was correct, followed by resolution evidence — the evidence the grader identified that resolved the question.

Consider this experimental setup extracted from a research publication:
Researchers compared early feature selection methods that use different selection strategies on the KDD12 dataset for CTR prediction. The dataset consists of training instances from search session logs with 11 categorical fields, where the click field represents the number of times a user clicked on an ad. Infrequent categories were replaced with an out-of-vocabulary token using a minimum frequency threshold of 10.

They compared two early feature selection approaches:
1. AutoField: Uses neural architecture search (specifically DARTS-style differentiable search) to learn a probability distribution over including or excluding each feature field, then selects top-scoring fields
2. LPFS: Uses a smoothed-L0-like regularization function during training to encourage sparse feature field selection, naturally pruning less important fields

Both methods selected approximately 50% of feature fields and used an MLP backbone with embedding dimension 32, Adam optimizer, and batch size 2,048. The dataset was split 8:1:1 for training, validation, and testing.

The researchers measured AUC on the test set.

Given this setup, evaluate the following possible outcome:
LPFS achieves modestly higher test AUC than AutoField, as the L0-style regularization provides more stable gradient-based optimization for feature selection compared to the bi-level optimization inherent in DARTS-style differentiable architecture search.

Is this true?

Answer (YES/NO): YES